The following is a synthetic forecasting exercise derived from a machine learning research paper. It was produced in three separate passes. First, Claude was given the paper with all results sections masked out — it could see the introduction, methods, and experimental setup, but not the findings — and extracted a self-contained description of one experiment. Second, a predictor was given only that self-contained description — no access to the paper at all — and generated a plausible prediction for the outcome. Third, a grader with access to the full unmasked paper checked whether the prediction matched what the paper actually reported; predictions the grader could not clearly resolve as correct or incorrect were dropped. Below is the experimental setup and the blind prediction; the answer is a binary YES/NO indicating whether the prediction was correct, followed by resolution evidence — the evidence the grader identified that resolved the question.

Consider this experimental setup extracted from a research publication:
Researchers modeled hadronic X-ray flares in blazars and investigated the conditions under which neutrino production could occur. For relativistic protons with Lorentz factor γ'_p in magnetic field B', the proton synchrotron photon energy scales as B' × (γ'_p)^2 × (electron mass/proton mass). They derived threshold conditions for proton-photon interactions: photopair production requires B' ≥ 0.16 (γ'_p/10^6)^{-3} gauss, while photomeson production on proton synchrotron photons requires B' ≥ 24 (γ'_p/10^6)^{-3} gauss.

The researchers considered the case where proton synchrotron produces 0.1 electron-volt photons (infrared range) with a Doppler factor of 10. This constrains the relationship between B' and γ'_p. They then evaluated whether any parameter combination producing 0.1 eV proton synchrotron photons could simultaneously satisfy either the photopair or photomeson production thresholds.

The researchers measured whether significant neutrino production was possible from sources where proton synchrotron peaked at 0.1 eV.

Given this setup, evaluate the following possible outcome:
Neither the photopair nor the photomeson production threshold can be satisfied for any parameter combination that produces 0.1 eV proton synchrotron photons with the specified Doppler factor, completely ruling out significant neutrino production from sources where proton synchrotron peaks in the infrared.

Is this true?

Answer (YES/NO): YES